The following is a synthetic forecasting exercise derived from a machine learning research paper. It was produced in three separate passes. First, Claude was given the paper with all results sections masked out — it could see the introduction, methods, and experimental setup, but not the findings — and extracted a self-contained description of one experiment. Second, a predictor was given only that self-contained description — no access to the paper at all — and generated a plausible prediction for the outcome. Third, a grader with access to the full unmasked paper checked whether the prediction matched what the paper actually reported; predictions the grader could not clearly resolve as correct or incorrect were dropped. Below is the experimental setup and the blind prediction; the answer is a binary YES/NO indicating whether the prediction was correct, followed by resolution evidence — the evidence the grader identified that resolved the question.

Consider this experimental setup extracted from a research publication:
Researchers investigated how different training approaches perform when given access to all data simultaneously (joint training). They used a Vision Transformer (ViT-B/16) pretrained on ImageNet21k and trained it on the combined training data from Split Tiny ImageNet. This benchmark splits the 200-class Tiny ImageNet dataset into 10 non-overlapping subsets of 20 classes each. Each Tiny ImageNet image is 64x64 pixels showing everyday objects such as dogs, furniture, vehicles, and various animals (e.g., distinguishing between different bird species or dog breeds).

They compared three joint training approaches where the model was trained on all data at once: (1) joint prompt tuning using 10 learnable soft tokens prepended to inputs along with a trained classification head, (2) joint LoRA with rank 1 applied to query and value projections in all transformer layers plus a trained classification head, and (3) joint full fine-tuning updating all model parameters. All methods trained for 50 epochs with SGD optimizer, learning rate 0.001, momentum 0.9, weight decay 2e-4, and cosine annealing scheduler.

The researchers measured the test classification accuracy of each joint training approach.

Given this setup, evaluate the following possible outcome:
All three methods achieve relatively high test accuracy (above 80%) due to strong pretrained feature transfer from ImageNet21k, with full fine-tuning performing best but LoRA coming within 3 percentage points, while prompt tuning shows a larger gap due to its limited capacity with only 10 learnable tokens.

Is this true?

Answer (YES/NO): NO